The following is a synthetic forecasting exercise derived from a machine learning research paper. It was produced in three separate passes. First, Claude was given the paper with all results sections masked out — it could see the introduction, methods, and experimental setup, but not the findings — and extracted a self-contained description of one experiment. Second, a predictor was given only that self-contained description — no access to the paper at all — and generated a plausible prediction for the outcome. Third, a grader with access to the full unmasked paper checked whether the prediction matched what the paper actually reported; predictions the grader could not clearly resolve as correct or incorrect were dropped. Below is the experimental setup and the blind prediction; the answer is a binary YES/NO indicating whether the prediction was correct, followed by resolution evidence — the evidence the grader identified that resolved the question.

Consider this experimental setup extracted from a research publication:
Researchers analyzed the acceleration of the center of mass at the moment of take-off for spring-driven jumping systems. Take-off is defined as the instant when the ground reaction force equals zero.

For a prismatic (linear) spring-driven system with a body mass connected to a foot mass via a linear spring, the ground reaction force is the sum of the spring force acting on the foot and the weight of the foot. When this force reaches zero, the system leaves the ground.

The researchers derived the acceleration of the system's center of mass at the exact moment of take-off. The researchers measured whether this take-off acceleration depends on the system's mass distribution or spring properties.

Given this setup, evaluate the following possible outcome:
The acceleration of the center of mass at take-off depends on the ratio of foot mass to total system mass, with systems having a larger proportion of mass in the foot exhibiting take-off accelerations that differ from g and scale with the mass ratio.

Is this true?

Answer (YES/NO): NO